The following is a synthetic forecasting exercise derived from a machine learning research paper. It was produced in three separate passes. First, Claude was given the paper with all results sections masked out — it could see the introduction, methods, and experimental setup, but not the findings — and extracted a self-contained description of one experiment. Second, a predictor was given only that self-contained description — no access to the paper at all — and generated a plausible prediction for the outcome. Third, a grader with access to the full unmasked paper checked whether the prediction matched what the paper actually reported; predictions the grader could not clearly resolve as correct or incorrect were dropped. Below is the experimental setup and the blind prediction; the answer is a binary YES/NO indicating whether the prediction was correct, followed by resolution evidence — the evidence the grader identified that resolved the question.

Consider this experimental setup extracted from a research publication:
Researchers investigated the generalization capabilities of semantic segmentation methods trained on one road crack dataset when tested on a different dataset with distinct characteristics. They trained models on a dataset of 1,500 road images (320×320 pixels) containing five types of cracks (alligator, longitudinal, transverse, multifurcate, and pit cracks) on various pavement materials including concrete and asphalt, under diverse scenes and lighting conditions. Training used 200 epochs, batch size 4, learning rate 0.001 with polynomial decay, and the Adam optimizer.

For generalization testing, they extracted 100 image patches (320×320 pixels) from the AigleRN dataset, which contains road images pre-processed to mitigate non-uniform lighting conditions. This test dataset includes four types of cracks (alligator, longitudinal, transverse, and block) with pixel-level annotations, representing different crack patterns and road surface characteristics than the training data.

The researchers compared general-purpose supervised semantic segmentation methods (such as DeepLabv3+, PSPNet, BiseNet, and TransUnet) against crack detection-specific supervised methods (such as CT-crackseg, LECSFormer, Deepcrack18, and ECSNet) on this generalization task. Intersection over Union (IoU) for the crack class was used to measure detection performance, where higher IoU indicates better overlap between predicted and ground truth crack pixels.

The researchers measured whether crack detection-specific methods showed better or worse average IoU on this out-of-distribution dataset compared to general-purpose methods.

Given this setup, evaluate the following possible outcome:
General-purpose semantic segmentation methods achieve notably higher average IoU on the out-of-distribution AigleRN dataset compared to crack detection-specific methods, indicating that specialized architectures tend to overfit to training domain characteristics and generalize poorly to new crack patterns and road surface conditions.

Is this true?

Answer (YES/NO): NO